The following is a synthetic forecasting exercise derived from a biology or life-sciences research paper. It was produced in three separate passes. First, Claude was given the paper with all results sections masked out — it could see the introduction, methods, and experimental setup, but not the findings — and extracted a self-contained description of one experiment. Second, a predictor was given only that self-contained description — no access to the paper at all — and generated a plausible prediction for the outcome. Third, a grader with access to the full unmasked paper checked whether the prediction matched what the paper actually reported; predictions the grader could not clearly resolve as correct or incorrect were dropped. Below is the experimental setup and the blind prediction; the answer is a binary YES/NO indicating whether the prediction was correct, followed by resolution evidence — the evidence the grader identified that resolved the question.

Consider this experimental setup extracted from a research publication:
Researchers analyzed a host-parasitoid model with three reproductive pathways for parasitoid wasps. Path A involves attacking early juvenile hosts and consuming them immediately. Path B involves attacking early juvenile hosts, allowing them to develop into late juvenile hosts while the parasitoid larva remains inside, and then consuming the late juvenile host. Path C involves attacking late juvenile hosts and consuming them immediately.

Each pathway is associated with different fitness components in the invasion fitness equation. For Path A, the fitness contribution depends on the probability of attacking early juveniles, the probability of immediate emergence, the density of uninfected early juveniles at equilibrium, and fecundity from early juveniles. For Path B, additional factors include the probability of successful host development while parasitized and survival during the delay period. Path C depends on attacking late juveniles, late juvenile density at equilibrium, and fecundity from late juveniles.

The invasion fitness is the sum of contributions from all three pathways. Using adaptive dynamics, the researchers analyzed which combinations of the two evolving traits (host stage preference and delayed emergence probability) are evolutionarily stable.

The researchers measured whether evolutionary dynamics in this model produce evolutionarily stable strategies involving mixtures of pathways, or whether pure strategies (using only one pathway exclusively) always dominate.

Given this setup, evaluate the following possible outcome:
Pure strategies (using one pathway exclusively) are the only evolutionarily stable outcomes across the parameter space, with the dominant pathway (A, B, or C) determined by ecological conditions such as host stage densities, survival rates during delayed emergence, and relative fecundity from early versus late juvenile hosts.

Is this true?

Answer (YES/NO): NO